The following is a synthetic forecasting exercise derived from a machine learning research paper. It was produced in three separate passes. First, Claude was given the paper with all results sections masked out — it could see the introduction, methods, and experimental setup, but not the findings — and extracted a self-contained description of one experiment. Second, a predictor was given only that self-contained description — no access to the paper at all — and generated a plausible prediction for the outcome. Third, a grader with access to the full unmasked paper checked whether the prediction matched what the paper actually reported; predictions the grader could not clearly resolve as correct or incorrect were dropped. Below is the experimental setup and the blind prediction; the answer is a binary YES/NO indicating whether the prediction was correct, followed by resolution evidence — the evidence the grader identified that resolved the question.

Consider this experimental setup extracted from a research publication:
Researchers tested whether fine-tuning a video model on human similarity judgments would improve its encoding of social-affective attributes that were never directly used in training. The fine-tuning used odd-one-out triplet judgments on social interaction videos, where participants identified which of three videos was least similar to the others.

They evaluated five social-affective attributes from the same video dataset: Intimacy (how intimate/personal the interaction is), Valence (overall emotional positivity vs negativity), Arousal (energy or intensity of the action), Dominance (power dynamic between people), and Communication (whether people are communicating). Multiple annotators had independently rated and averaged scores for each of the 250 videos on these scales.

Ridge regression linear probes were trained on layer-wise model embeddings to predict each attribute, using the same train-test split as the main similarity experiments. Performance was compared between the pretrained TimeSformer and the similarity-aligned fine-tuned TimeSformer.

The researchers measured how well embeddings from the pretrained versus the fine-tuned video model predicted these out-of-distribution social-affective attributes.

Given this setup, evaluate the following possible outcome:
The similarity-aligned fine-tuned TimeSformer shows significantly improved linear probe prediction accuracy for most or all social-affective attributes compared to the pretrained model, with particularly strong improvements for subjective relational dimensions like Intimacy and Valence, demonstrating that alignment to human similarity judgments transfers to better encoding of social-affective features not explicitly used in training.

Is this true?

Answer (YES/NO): NO